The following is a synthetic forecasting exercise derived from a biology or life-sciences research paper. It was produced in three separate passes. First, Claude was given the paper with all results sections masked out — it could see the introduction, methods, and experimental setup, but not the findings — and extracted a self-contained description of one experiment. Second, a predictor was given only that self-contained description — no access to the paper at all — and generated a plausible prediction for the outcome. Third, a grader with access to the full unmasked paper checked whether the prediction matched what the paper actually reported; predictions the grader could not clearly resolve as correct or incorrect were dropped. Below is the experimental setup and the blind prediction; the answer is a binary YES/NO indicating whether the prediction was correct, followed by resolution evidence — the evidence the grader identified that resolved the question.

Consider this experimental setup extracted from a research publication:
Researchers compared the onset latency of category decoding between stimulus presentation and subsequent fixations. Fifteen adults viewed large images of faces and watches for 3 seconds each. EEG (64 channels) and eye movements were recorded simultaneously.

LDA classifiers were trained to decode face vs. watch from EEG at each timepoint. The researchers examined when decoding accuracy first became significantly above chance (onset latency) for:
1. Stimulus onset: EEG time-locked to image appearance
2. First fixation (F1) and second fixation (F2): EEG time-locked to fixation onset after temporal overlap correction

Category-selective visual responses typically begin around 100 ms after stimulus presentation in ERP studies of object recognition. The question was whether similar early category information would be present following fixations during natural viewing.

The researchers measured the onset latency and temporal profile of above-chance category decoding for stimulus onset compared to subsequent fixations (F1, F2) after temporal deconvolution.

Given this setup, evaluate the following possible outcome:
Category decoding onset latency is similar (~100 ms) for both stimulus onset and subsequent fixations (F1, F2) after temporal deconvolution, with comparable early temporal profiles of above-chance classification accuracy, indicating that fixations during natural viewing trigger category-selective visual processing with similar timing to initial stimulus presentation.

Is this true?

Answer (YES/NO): NO